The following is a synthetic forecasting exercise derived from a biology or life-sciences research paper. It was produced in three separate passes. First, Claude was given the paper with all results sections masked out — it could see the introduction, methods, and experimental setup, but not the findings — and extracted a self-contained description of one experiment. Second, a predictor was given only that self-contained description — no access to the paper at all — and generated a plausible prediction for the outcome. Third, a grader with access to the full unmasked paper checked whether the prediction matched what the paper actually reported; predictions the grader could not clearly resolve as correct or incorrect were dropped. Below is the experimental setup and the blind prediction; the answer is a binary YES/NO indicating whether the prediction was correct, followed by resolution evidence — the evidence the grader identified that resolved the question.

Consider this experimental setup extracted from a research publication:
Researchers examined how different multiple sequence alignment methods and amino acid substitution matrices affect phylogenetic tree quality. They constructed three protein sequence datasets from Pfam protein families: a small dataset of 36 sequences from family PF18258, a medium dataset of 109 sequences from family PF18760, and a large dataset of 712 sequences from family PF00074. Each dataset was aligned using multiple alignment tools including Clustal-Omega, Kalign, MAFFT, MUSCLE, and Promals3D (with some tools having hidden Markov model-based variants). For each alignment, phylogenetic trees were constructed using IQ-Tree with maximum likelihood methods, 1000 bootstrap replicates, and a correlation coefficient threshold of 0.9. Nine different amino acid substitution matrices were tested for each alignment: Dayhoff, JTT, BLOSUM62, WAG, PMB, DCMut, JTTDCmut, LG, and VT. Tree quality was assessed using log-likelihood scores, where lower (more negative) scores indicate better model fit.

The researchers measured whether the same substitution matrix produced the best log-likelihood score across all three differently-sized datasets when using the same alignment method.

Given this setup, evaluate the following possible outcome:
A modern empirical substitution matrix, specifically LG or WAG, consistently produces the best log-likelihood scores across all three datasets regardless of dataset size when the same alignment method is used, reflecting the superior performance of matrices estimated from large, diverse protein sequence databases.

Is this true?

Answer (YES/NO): NO